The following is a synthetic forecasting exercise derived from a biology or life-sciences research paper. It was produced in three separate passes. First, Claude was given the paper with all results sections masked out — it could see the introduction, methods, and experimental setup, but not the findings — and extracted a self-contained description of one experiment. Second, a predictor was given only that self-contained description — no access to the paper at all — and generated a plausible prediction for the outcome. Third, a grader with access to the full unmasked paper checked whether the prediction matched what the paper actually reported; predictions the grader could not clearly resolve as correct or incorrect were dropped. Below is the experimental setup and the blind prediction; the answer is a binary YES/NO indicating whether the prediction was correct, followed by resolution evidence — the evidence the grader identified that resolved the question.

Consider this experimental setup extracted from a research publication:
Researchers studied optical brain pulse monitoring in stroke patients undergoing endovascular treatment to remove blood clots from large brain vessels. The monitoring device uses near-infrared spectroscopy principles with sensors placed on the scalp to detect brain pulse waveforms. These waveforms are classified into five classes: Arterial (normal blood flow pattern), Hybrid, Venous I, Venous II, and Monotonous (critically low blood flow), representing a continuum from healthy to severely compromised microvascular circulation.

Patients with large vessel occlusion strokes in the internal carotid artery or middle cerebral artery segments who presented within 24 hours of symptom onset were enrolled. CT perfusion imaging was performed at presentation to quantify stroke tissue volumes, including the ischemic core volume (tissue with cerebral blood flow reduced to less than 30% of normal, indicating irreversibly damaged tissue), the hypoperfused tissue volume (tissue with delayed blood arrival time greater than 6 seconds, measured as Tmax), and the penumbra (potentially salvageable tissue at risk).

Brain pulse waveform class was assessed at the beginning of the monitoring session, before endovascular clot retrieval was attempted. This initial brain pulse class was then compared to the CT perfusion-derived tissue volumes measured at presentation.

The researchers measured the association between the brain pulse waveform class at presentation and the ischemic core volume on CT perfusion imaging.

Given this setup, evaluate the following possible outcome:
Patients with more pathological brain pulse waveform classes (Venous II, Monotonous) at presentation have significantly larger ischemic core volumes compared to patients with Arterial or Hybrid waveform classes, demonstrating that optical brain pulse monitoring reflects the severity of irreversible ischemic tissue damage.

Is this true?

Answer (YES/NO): NO